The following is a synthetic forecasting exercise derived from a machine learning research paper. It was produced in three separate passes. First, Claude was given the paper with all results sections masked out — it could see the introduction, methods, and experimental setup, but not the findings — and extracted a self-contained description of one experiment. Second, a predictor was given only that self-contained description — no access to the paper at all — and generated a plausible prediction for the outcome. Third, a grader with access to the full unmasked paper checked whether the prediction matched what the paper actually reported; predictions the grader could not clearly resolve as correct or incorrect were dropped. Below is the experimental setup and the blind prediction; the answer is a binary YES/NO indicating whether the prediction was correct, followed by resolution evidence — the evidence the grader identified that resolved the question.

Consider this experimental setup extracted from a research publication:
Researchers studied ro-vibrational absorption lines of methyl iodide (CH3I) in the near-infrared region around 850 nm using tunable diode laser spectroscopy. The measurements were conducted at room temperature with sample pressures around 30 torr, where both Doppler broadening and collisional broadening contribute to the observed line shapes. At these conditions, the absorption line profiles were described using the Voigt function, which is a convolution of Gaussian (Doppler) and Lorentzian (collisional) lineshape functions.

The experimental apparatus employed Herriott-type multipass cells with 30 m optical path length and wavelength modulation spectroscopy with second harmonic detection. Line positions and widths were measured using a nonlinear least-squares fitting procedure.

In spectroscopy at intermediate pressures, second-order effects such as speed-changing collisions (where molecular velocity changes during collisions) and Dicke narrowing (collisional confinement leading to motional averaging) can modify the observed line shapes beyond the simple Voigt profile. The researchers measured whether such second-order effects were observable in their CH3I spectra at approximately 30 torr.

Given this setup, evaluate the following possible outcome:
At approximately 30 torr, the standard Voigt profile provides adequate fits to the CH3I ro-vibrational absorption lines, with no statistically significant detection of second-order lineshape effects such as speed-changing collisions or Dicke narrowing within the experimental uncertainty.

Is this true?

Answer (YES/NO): YES